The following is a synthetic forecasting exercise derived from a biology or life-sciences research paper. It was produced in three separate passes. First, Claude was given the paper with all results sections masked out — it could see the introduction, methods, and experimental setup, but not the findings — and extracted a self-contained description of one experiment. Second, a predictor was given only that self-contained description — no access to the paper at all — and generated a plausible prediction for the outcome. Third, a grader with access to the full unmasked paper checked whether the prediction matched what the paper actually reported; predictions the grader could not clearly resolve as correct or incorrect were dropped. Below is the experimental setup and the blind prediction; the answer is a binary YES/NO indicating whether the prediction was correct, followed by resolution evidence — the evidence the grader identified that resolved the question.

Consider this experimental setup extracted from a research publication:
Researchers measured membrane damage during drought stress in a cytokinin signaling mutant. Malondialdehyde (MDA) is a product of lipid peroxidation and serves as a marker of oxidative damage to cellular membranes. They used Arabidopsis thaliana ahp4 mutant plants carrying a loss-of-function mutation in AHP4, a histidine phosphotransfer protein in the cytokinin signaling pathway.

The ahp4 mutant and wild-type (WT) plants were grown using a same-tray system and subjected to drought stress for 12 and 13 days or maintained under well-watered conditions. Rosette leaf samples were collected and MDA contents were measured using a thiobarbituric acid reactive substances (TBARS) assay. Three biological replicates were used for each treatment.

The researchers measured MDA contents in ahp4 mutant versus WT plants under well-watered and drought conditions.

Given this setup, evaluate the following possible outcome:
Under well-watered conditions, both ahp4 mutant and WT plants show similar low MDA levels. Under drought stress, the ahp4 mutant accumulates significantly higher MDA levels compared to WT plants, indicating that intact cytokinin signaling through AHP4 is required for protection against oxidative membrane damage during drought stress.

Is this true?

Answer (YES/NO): NO